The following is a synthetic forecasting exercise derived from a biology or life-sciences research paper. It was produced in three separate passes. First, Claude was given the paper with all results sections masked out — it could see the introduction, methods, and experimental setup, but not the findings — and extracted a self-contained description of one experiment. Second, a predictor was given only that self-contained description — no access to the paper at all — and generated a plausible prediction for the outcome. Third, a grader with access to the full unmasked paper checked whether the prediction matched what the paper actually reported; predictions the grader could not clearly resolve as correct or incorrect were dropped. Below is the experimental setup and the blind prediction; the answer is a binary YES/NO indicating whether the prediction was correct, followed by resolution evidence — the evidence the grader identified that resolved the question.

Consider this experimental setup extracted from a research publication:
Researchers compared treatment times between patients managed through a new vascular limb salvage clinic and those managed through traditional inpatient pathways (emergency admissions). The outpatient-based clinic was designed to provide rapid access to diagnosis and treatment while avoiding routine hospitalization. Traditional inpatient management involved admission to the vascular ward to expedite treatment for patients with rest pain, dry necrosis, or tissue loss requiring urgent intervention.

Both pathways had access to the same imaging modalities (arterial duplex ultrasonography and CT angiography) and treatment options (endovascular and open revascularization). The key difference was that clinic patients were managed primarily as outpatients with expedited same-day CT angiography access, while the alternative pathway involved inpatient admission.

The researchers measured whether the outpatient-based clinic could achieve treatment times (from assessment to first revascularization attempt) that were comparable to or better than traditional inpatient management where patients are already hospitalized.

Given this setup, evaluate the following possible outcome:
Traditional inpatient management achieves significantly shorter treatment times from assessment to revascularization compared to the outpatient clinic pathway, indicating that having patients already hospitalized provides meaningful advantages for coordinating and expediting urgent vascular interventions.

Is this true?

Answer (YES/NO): NO